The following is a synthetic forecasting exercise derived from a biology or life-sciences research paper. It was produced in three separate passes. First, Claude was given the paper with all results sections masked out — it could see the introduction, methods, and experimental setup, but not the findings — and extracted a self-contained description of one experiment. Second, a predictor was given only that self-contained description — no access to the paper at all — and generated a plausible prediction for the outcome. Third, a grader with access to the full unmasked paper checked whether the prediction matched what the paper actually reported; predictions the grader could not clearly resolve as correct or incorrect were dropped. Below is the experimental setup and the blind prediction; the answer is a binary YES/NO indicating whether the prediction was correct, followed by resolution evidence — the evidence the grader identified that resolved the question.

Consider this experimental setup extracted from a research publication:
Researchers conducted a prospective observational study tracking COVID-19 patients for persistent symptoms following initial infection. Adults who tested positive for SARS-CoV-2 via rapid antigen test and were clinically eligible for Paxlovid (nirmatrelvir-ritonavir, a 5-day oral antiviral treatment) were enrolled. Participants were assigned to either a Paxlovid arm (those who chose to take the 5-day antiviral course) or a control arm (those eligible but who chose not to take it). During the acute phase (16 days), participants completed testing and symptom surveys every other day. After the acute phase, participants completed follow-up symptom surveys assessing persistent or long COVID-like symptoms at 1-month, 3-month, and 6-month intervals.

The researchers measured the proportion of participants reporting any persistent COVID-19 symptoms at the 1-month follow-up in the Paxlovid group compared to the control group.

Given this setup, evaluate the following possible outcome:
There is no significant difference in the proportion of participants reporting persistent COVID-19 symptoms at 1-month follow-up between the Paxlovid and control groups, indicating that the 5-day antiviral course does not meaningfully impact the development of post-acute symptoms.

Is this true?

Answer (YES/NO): YES